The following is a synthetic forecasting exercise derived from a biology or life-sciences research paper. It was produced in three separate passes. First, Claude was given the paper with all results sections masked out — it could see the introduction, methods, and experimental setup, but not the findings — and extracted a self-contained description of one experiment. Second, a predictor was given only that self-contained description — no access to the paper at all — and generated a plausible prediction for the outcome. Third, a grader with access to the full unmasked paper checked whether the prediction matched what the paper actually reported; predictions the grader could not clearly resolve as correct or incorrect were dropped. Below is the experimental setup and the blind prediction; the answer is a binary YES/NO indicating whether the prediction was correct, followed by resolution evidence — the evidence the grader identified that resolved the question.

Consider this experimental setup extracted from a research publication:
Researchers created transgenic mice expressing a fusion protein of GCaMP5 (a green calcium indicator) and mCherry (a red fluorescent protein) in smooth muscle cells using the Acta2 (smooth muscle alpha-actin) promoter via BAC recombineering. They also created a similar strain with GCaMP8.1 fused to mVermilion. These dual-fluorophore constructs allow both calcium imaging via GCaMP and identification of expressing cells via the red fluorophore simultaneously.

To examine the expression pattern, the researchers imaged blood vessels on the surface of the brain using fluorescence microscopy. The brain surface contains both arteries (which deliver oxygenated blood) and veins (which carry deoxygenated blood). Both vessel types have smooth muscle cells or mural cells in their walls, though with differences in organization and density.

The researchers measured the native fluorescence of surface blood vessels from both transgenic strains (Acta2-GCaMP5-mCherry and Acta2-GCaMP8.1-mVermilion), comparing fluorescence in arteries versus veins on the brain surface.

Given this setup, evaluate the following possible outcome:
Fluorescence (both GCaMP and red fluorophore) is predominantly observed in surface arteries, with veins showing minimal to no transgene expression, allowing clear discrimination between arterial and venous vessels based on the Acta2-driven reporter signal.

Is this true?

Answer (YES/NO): YES